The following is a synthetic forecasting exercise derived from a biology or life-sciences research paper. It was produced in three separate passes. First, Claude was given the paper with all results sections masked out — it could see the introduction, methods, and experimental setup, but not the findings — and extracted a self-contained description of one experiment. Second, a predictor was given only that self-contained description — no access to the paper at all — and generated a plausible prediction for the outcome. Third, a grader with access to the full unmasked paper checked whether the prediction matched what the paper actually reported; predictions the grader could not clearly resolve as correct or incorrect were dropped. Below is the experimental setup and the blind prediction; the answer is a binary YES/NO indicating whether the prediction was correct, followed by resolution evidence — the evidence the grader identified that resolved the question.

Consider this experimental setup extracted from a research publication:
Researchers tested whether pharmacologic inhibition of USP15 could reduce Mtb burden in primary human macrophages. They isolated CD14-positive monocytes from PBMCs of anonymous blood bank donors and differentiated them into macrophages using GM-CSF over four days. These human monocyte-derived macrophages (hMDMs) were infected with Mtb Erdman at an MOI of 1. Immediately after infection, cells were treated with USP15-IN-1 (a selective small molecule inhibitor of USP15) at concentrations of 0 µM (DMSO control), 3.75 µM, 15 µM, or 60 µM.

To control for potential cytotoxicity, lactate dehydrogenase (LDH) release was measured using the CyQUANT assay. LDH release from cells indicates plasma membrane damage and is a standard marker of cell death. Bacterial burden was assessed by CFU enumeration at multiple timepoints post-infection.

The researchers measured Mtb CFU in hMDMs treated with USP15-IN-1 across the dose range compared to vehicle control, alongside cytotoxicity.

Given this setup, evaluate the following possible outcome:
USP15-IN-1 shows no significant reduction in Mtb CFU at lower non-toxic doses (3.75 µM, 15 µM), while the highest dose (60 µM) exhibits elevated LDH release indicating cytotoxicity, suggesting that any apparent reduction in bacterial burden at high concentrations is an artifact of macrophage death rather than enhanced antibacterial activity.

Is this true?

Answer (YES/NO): NO